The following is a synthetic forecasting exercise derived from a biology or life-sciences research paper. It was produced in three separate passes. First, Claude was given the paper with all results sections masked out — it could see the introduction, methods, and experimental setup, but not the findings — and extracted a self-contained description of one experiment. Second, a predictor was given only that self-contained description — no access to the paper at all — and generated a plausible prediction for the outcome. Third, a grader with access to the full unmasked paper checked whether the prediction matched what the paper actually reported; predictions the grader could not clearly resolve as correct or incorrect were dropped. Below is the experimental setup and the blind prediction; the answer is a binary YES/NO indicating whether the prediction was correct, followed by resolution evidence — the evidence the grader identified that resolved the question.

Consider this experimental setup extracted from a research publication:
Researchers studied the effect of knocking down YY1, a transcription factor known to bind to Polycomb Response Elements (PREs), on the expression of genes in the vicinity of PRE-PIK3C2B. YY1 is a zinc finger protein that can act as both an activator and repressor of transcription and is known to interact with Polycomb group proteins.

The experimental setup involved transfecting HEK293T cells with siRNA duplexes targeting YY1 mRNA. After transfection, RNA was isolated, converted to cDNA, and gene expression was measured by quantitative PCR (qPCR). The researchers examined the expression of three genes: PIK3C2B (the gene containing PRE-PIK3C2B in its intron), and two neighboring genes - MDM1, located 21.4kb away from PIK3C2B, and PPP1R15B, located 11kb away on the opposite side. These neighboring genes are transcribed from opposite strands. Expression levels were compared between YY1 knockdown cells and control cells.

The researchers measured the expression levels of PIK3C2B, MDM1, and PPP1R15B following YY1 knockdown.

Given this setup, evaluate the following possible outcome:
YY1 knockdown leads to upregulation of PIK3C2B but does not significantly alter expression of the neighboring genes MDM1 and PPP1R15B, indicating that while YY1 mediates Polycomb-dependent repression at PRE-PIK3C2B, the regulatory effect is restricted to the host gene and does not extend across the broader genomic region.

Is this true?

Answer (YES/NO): NO